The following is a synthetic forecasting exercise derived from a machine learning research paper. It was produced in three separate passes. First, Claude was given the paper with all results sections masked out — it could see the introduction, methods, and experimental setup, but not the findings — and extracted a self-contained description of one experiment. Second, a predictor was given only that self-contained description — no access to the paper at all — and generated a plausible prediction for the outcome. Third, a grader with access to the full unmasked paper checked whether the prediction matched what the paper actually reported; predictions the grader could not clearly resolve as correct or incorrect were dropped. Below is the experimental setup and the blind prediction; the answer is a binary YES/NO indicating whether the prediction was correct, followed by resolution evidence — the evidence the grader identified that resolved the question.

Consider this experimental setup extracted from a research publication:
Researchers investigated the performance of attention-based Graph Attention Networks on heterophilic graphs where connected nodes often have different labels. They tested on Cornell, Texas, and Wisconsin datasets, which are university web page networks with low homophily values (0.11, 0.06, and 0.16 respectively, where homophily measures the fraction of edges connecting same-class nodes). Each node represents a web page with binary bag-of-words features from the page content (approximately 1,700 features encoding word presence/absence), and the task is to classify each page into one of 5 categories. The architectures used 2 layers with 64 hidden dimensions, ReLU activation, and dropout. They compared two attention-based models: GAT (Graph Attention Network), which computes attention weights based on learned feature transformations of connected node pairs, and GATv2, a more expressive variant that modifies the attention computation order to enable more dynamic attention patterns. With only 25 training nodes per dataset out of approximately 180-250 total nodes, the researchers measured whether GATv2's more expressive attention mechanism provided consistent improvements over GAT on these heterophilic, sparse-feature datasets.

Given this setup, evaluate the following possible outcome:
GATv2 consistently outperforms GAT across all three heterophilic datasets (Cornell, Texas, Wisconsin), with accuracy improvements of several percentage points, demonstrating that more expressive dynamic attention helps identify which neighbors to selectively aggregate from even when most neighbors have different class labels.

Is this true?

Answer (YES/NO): NO